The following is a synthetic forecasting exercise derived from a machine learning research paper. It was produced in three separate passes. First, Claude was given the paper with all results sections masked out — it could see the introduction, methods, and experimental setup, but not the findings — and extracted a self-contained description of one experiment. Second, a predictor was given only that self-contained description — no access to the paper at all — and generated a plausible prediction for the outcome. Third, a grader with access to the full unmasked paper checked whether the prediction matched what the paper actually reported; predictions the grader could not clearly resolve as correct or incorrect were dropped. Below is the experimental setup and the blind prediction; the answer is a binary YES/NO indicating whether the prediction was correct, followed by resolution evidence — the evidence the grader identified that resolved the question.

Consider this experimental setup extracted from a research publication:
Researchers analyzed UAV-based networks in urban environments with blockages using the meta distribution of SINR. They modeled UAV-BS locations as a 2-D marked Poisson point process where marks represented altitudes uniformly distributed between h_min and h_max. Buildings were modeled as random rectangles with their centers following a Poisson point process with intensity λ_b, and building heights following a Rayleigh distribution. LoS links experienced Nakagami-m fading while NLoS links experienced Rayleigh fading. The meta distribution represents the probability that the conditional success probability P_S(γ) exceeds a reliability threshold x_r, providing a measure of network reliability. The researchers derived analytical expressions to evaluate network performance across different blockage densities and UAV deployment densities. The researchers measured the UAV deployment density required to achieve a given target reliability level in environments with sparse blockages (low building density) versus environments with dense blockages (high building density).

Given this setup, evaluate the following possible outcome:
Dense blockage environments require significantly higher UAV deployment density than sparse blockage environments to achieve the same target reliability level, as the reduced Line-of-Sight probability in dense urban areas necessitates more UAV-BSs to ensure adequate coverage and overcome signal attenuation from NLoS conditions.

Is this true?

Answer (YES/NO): YES